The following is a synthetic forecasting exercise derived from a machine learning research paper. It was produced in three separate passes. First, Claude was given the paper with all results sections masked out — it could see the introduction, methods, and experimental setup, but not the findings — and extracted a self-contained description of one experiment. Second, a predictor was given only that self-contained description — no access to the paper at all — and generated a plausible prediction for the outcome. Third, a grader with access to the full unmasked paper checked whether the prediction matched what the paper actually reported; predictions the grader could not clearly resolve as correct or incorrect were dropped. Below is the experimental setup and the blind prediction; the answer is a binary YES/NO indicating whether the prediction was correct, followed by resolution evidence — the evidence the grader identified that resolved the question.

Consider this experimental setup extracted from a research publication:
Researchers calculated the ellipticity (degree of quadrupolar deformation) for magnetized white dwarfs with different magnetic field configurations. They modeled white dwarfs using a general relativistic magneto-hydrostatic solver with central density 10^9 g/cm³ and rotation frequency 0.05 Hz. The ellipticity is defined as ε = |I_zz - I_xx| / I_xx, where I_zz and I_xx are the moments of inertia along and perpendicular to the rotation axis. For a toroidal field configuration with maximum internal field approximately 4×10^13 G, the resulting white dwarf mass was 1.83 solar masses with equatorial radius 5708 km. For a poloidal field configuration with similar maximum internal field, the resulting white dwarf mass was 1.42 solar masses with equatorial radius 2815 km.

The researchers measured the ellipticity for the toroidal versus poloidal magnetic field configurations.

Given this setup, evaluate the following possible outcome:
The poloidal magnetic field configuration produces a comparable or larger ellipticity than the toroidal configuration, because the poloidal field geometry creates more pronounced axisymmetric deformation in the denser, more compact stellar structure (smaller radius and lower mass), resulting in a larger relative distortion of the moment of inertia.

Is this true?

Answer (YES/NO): NO